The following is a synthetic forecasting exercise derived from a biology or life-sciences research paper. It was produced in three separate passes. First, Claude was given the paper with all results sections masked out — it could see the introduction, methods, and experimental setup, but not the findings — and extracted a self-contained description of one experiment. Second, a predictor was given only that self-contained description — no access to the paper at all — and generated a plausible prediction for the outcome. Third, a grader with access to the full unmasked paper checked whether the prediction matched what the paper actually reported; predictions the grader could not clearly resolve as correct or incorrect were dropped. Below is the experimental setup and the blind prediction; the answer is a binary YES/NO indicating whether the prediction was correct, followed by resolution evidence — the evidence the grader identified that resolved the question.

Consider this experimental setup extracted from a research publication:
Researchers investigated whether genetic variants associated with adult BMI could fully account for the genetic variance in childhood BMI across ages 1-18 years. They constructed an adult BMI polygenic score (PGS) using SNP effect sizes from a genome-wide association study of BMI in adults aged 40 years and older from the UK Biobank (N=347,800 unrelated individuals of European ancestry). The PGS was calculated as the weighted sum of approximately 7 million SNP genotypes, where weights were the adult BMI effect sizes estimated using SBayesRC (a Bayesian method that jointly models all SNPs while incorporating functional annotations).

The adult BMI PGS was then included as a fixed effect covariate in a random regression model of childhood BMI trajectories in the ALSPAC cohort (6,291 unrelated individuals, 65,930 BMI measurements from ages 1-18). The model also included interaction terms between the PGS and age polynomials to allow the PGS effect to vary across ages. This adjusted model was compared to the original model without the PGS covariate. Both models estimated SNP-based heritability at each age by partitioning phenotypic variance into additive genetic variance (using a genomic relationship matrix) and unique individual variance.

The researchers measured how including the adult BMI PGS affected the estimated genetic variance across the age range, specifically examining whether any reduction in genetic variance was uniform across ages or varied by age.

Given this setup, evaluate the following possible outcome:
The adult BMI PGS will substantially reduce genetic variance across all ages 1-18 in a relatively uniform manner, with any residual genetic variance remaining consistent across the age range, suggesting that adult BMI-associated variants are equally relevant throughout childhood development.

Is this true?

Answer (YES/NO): NO